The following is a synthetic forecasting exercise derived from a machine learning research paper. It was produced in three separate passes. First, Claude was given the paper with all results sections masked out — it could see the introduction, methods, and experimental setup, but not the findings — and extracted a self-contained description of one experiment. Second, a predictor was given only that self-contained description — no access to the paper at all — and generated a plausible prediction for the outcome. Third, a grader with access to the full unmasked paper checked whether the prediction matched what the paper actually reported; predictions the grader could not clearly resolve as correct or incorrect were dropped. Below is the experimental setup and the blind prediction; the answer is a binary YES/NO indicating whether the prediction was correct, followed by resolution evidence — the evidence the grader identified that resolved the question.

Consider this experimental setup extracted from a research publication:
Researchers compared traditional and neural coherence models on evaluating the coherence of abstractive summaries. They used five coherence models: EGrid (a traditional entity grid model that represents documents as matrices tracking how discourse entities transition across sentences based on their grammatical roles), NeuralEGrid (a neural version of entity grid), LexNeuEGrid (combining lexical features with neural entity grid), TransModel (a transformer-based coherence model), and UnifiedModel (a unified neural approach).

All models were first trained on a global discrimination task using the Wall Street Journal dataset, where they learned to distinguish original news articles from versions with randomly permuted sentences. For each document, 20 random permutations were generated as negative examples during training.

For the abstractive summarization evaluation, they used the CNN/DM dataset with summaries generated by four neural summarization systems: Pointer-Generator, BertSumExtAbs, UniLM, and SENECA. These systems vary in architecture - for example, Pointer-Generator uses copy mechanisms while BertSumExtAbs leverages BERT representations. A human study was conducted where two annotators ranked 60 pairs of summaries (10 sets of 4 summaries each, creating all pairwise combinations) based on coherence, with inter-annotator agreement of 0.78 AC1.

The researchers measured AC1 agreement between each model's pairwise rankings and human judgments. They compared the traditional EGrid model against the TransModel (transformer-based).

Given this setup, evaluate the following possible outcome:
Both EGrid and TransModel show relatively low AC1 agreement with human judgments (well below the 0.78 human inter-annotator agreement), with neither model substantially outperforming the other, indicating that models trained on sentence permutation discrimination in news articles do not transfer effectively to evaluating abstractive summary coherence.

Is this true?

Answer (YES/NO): NO